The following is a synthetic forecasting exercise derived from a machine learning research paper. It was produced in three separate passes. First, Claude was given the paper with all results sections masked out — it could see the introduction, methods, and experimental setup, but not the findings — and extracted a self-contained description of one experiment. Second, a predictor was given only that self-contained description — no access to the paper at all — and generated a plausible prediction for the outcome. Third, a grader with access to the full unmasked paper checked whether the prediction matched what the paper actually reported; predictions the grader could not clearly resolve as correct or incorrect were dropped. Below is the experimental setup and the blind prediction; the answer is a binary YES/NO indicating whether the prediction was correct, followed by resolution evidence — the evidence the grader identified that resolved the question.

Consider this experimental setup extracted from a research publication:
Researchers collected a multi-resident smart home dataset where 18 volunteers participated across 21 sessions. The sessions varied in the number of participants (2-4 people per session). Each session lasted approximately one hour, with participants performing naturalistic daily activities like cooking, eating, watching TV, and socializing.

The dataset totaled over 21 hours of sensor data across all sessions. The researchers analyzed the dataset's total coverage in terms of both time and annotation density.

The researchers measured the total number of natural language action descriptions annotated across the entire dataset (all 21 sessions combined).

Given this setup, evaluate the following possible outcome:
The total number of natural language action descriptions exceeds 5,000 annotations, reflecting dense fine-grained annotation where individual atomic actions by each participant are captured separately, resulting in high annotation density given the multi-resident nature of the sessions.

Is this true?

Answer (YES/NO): NO